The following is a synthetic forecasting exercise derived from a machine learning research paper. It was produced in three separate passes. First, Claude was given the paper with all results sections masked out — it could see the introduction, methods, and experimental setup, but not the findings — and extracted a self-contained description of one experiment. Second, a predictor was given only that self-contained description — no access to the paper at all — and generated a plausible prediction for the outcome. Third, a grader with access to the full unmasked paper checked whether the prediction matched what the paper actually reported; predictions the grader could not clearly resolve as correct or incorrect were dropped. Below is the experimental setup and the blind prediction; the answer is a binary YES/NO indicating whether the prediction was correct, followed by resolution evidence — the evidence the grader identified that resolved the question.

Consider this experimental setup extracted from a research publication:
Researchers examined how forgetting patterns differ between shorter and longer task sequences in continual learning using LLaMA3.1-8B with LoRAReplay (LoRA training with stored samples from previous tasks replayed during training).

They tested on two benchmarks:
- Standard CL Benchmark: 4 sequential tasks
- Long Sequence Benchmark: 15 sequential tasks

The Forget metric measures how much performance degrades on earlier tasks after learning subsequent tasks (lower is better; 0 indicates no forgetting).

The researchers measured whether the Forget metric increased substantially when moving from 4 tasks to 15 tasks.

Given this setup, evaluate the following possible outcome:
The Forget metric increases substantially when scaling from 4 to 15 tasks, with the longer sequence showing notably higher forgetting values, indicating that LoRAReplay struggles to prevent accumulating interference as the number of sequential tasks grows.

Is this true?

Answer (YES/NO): YES